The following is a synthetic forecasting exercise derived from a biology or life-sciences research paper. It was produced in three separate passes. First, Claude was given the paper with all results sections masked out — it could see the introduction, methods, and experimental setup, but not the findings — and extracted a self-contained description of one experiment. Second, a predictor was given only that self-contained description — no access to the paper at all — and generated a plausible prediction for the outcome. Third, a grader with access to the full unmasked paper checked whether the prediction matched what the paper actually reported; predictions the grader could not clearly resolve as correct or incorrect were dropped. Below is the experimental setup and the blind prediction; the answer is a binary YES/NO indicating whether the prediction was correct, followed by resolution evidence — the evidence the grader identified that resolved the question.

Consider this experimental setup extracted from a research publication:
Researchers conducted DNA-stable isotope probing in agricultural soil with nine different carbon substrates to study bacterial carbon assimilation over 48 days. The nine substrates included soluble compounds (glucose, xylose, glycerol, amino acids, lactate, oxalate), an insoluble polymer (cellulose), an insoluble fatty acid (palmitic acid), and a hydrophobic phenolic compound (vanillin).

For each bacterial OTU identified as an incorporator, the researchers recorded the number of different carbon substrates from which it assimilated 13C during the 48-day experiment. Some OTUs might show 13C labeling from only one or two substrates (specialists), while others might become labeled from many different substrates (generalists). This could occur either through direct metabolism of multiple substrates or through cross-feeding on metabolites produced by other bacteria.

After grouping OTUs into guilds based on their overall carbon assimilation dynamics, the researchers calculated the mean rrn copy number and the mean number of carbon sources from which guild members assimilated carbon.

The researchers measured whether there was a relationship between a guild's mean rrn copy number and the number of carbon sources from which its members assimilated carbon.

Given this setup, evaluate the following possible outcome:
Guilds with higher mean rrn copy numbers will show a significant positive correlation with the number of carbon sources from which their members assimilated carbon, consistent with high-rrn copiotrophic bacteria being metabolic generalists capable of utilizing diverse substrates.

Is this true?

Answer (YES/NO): NO